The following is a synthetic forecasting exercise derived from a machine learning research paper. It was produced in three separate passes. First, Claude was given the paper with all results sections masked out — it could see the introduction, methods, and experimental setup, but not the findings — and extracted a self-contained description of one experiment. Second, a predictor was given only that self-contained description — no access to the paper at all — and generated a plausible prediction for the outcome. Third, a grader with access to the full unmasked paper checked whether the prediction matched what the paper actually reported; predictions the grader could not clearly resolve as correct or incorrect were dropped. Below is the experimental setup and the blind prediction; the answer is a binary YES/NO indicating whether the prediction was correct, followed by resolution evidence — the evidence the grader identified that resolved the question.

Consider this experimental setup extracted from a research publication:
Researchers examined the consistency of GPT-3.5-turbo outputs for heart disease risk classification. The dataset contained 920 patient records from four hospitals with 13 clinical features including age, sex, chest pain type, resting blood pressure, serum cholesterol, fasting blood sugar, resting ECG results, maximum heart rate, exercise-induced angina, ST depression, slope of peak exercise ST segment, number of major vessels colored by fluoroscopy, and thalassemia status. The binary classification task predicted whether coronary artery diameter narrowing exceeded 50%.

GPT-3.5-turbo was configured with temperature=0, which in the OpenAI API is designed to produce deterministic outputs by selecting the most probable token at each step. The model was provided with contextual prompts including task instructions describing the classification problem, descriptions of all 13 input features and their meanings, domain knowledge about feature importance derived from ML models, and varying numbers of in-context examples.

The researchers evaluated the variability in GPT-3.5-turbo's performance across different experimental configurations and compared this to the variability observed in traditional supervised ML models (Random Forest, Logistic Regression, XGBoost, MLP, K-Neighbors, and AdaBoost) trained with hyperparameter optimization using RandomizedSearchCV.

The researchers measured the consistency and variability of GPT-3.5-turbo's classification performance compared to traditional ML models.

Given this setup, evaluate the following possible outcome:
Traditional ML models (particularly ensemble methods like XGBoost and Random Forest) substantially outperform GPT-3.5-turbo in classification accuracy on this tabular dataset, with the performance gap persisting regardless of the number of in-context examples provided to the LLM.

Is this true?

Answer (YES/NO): NO